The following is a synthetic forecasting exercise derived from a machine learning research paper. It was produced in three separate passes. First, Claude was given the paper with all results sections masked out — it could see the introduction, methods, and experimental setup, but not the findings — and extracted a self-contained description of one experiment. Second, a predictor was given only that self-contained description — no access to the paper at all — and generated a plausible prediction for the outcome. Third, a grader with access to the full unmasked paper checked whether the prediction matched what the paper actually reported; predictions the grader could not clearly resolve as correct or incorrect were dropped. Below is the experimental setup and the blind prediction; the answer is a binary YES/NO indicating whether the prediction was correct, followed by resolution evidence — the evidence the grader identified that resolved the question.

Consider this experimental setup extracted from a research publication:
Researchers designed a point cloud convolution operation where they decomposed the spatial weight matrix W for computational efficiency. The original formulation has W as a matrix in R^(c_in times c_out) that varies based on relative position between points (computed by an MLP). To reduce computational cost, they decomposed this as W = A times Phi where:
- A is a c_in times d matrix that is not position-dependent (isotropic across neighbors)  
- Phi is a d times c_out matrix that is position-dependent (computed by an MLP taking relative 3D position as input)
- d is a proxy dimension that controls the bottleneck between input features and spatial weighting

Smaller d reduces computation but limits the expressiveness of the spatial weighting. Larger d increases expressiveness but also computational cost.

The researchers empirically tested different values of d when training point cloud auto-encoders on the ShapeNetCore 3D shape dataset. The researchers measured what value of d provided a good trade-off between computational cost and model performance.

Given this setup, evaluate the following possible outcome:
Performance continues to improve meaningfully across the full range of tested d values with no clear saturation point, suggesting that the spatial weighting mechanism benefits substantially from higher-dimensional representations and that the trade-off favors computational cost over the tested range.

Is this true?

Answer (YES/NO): NO